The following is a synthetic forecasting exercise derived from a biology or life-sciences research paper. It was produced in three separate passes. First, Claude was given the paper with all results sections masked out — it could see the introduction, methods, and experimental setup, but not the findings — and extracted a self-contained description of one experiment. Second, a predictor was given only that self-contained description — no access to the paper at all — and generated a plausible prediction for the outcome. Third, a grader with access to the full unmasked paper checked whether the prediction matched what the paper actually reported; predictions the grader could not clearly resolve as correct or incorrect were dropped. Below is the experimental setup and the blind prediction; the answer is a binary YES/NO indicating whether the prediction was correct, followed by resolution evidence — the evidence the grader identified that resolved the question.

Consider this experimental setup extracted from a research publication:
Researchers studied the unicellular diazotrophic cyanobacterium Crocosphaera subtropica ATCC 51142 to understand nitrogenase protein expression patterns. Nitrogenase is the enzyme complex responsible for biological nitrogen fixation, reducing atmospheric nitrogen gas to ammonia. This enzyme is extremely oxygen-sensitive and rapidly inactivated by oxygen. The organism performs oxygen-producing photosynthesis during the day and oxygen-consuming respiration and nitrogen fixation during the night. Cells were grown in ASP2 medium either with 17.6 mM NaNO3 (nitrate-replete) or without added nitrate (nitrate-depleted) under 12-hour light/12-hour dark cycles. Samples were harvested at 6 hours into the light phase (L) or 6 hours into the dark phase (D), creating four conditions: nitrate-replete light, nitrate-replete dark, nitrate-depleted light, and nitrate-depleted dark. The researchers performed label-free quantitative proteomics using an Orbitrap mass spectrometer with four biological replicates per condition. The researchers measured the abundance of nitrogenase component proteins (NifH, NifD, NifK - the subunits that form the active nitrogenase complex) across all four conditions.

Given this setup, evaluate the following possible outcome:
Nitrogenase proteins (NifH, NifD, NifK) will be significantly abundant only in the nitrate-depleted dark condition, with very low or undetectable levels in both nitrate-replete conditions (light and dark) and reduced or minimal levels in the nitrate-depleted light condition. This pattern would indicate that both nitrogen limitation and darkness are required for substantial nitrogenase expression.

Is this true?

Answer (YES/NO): YES